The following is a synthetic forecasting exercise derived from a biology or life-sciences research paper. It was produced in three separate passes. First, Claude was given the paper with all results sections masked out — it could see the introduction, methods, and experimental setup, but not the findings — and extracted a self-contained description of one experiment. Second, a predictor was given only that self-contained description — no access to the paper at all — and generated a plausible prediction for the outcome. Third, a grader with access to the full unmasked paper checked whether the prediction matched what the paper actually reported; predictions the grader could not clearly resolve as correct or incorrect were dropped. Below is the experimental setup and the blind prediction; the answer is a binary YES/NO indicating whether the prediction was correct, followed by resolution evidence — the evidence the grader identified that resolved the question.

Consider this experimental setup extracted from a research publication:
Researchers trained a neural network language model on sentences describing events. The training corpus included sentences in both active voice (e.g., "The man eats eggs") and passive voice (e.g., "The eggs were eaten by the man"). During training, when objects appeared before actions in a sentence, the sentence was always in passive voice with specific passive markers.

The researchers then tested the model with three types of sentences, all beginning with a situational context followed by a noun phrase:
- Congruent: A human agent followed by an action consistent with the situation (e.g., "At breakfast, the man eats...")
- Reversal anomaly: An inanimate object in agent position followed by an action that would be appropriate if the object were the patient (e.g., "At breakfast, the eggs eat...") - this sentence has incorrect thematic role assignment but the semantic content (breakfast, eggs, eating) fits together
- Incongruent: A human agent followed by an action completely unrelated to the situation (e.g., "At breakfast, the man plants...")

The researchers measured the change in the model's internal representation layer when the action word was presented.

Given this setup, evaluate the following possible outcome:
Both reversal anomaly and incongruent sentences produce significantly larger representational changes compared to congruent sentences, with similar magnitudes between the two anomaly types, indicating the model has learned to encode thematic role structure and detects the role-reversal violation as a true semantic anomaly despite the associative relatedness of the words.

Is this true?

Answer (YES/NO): NO